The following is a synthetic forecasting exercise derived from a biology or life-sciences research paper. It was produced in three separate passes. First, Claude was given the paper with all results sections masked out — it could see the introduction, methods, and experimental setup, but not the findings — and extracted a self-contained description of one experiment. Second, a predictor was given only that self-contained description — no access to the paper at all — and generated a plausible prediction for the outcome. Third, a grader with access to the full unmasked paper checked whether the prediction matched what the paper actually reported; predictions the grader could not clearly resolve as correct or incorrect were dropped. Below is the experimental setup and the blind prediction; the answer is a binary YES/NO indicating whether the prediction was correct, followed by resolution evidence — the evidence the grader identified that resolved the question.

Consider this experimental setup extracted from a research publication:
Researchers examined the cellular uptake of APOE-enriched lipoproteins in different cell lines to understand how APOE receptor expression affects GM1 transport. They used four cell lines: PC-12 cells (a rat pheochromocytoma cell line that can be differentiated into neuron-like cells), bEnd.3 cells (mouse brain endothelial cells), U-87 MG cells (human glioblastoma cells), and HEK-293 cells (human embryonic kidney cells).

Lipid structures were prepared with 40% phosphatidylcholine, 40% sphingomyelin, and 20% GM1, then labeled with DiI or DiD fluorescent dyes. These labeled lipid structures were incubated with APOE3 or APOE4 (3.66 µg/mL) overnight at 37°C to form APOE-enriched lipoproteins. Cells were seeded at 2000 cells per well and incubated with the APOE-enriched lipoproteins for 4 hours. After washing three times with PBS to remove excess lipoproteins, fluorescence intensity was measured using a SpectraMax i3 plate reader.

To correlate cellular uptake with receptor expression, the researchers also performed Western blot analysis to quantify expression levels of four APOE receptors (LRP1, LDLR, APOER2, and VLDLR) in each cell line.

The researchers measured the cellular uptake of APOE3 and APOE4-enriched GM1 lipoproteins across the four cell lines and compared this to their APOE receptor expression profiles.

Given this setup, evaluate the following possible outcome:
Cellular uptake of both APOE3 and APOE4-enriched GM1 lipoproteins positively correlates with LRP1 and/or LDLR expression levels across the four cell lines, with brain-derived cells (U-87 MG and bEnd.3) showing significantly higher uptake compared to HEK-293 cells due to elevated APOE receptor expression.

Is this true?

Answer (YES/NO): NO